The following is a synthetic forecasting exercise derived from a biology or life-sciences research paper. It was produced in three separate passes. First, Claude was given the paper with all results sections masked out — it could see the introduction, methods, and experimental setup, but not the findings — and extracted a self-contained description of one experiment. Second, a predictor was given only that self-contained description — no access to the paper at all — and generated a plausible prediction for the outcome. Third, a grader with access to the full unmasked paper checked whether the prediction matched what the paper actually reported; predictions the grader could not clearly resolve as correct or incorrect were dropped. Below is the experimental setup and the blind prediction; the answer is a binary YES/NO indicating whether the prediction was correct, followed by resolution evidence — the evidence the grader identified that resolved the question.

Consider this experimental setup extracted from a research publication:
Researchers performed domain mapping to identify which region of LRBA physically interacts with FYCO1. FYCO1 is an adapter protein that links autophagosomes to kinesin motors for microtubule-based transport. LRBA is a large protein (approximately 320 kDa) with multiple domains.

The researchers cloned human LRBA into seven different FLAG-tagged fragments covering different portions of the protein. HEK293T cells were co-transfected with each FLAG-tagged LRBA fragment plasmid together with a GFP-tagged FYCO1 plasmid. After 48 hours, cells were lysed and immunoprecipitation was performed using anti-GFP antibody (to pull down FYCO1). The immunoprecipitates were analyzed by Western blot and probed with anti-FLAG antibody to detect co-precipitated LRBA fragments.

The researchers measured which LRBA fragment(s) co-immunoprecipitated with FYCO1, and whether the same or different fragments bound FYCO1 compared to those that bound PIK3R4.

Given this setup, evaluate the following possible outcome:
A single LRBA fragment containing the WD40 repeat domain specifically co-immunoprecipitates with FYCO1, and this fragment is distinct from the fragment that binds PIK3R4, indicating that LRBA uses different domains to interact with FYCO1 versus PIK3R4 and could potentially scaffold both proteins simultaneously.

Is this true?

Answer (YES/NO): NO